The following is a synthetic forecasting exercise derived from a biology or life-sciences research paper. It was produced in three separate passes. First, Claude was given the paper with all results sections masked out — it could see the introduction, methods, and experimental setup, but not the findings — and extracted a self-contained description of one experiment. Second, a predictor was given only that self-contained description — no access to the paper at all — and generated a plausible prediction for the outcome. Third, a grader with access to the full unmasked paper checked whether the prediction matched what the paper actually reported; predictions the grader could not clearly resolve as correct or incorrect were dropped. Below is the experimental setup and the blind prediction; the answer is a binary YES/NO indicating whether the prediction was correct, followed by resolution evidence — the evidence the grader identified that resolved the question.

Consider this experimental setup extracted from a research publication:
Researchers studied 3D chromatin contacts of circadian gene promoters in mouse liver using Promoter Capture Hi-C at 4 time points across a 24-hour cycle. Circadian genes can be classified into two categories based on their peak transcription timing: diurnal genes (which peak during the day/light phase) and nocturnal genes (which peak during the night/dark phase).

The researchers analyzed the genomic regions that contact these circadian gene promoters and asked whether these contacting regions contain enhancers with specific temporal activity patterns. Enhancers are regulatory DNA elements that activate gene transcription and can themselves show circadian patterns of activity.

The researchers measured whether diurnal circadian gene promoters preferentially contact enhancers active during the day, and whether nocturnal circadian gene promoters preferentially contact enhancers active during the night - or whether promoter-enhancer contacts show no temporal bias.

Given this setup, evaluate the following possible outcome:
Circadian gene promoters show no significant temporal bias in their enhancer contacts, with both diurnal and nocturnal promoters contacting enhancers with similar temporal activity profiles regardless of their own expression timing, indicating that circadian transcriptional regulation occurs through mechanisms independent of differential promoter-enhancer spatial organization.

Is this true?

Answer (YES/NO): NO